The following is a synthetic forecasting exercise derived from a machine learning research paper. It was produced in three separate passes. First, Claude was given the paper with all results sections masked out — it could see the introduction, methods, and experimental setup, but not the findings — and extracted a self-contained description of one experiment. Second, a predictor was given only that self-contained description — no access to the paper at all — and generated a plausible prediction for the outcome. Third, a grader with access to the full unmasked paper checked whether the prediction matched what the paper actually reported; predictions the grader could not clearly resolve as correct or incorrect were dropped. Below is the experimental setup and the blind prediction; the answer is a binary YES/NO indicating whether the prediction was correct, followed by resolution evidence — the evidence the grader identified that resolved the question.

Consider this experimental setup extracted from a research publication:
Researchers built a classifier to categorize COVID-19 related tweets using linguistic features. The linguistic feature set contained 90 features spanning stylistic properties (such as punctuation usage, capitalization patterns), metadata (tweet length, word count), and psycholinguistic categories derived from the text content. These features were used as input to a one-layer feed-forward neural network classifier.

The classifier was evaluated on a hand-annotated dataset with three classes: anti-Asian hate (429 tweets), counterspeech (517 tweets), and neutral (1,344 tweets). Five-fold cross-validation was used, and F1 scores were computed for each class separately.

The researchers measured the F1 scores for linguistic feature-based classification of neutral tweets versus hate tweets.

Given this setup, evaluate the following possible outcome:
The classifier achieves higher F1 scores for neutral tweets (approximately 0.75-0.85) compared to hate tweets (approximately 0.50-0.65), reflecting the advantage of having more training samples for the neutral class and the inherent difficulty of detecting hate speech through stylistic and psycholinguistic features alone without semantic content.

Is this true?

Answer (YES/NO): NO